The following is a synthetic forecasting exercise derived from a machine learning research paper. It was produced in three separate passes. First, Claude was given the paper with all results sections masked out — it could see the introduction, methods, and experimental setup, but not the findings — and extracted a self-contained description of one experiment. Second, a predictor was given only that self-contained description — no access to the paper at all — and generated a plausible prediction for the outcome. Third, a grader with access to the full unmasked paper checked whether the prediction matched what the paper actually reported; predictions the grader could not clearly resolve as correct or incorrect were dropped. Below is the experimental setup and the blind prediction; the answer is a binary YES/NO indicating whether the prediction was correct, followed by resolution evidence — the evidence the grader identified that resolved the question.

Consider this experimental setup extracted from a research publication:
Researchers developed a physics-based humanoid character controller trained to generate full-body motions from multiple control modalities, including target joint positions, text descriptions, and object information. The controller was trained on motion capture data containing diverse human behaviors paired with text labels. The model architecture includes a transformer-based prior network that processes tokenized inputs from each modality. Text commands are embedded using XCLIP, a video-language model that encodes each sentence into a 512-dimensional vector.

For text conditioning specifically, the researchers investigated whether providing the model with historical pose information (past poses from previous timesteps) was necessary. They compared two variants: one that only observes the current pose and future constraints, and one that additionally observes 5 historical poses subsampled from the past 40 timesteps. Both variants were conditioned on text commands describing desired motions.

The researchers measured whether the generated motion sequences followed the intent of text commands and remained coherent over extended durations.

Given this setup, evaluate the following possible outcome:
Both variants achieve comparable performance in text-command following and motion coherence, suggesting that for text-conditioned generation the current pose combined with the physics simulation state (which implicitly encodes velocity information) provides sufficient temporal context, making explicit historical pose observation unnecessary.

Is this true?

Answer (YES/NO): NO